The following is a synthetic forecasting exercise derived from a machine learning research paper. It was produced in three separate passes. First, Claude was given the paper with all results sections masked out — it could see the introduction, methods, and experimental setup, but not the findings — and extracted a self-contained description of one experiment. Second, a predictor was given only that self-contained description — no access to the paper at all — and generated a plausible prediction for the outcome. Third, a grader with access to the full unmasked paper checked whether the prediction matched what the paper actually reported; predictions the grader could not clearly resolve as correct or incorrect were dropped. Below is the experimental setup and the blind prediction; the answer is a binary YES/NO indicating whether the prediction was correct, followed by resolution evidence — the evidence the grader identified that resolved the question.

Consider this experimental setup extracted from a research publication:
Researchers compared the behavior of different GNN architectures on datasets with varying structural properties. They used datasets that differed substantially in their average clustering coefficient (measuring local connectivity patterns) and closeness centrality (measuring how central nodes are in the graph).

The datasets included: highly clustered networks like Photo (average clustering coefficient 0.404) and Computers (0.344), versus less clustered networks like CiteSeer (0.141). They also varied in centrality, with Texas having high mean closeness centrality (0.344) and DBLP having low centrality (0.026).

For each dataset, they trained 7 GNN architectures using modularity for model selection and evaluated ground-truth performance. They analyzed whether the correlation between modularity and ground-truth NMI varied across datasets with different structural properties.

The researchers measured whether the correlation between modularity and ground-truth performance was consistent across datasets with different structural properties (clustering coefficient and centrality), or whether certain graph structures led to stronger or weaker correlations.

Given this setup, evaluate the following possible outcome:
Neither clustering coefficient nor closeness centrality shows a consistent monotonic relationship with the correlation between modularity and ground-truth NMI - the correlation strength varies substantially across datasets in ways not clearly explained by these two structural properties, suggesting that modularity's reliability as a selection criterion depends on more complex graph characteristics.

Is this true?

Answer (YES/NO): YES